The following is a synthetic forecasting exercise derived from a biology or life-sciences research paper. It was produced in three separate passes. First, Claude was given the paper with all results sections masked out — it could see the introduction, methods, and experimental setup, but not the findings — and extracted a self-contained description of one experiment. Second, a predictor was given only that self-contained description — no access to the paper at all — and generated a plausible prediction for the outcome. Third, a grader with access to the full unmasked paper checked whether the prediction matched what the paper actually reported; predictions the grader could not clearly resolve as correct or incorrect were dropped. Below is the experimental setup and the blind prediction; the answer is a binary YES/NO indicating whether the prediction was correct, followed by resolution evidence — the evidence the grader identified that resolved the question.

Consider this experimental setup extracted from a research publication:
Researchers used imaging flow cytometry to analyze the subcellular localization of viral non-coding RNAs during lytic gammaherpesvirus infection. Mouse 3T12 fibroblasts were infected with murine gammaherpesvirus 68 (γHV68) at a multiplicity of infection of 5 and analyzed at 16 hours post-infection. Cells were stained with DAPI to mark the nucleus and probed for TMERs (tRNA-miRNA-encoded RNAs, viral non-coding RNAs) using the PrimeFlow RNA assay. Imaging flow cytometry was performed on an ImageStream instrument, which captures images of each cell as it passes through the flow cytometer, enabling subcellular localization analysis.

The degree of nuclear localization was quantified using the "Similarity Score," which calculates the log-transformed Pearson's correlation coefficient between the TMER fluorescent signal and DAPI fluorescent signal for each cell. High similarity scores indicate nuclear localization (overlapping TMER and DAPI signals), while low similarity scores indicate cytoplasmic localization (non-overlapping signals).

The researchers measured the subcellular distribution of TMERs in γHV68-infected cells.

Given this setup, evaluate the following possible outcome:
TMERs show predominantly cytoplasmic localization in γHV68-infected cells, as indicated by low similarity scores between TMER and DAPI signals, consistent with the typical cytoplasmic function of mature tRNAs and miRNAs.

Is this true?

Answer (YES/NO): NO